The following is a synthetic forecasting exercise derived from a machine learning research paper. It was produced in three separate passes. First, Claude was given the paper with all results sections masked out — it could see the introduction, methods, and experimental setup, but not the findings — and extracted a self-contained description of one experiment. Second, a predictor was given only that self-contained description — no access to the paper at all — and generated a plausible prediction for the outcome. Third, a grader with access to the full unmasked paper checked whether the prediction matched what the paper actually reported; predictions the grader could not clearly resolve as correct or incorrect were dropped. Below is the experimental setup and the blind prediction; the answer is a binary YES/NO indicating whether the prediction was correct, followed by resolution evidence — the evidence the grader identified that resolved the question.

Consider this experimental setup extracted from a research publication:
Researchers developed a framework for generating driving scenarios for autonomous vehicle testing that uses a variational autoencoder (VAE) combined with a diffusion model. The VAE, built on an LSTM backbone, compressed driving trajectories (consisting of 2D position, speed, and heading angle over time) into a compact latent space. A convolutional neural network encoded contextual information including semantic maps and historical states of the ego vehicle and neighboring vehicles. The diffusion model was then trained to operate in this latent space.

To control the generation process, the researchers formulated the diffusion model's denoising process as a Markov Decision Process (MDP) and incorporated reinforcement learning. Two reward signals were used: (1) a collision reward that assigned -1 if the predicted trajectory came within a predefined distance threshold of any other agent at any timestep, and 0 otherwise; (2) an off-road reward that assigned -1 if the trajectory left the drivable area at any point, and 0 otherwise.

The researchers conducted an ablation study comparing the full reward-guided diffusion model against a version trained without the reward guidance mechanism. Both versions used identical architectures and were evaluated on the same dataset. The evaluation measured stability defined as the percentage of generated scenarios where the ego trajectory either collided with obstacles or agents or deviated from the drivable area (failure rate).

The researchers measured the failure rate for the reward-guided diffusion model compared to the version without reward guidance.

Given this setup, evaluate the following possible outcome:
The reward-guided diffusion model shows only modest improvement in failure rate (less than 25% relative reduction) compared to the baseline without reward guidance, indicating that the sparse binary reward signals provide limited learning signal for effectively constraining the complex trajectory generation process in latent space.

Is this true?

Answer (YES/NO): NO